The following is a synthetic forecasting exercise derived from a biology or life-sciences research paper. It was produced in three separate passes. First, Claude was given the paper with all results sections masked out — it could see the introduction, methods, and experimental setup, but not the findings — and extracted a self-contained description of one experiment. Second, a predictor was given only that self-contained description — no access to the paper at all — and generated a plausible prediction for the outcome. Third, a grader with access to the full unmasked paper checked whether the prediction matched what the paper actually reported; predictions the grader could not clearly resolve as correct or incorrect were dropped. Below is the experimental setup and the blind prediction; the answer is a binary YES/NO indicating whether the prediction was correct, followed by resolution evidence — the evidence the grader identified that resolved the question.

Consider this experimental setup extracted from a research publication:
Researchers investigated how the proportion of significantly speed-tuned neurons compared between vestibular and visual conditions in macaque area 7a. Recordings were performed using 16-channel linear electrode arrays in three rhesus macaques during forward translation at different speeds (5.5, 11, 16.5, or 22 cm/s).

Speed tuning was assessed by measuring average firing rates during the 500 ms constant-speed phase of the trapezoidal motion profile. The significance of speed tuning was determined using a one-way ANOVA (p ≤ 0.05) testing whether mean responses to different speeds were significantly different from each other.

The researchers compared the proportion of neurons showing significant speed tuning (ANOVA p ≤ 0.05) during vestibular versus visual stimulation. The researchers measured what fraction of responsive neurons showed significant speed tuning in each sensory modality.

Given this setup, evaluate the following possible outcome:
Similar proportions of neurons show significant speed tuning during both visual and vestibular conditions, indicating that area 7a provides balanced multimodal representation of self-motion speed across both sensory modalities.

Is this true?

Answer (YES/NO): NO